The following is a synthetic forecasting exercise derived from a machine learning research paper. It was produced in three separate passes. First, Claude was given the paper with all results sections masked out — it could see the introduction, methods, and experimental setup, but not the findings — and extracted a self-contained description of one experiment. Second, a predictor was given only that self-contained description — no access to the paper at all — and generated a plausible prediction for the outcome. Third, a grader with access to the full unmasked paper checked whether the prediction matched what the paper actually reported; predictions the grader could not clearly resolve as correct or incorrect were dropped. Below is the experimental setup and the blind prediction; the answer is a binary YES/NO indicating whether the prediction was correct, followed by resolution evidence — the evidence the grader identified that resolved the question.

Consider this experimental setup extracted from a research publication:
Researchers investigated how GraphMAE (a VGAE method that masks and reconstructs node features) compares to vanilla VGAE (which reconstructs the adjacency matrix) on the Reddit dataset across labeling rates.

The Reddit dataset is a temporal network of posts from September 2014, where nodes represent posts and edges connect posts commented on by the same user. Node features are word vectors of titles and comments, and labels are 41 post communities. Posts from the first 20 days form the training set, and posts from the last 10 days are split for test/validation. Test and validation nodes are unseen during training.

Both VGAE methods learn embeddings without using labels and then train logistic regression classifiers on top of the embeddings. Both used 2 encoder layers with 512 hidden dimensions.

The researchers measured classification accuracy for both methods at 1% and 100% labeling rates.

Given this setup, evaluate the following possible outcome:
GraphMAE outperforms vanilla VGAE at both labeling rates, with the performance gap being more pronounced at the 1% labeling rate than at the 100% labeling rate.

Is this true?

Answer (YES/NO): YES